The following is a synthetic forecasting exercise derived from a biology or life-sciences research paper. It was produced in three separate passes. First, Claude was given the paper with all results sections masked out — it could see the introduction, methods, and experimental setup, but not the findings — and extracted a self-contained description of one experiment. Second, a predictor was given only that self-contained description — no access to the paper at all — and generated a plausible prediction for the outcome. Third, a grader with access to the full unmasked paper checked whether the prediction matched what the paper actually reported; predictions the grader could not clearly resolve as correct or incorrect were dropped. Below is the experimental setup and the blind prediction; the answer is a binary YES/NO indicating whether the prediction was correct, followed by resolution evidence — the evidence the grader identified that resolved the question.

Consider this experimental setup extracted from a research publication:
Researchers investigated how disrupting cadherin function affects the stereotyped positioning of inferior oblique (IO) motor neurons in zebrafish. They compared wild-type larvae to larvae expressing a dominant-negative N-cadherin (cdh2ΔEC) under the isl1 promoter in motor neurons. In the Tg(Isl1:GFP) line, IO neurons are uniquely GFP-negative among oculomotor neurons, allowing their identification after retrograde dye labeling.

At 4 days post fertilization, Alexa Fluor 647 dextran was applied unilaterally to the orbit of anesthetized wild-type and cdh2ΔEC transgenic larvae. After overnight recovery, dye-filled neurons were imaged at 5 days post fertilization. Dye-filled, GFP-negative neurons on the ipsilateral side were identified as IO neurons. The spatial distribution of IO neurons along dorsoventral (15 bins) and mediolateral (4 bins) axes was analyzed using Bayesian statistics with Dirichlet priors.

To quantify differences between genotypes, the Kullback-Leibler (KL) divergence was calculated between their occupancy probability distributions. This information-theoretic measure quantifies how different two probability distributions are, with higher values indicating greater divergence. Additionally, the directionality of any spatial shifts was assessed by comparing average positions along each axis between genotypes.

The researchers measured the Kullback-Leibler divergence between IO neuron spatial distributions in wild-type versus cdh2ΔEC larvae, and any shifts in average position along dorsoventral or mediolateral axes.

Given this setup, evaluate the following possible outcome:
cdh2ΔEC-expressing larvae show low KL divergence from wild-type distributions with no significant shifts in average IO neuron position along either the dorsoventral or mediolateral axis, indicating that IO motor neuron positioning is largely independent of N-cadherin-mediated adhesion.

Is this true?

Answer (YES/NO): NO